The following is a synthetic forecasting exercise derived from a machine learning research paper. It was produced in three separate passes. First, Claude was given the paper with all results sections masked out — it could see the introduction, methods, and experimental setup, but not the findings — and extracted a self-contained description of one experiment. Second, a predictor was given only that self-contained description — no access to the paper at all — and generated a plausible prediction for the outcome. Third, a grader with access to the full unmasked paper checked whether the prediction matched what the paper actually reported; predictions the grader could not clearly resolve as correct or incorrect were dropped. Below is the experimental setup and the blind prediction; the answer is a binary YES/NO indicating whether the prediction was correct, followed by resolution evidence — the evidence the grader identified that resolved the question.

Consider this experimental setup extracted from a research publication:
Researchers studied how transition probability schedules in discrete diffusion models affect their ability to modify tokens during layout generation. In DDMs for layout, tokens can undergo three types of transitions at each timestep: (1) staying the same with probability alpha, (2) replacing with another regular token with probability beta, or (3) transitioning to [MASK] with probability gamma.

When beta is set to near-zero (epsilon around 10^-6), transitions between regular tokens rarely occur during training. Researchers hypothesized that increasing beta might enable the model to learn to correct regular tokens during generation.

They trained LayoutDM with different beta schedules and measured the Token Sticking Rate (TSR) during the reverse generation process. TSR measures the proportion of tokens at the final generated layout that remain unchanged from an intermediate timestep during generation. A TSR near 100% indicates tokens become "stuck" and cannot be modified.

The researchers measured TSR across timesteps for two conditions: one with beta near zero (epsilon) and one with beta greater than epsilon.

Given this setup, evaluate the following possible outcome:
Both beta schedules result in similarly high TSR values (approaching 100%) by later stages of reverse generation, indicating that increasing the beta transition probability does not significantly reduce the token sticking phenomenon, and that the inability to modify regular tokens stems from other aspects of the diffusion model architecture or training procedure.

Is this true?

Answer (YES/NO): NO